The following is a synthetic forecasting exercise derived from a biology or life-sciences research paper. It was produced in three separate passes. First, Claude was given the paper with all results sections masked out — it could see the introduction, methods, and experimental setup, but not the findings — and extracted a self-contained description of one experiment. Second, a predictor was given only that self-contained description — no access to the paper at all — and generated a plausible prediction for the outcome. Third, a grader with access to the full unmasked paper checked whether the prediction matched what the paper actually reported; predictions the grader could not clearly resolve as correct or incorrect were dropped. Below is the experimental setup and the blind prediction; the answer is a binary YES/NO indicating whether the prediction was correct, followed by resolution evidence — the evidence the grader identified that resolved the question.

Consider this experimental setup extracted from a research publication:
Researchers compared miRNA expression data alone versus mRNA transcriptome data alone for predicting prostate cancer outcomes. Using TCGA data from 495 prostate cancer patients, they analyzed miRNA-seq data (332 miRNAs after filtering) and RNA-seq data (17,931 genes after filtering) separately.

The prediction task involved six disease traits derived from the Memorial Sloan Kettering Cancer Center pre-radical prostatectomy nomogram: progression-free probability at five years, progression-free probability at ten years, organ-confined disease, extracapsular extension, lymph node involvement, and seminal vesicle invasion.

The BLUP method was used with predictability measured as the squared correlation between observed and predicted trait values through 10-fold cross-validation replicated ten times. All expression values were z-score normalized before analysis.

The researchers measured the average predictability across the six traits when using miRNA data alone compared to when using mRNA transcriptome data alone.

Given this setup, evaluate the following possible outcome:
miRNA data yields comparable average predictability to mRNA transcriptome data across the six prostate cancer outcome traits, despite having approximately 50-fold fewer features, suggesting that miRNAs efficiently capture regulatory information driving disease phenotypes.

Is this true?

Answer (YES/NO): NO